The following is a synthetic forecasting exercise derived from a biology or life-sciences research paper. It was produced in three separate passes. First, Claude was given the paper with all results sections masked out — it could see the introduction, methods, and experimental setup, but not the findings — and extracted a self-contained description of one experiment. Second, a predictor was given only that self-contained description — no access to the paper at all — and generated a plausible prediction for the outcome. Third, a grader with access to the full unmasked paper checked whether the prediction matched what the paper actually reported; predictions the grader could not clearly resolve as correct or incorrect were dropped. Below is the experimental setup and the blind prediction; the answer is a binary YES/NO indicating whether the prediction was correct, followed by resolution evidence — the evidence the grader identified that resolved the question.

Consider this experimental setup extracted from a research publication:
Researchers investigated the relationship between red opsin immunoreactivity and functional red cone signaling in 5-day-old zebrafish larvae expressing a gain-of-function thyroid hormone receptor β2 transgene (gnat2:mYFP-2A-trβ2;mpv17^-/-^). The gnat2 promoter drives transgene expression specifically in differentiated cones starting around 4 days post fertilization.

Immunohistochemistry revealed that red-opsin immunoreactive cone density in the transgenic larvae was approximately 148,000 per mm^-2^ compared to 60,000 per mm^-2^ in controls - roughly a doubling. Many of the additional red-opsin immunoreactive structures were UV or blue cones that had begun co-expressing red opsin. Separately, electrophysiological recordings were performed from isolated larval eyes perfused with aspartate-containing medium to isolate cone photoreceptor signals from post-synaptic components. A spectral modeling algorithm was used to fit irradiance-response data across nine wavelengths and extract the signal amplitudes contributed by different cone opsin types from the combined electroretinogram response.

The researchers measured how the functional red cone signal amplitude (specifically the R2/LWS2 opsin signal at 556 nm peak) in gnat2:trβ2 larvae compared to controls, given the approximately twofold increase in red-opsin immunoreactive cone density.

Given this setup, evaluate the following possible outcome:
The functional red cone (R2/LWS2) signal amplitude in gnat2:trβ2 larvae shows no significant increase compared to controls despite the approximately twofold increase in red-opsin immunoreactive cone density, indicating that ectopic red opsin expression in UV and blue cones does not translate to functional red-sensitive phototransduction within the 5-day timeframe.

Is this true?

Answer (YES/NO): NO